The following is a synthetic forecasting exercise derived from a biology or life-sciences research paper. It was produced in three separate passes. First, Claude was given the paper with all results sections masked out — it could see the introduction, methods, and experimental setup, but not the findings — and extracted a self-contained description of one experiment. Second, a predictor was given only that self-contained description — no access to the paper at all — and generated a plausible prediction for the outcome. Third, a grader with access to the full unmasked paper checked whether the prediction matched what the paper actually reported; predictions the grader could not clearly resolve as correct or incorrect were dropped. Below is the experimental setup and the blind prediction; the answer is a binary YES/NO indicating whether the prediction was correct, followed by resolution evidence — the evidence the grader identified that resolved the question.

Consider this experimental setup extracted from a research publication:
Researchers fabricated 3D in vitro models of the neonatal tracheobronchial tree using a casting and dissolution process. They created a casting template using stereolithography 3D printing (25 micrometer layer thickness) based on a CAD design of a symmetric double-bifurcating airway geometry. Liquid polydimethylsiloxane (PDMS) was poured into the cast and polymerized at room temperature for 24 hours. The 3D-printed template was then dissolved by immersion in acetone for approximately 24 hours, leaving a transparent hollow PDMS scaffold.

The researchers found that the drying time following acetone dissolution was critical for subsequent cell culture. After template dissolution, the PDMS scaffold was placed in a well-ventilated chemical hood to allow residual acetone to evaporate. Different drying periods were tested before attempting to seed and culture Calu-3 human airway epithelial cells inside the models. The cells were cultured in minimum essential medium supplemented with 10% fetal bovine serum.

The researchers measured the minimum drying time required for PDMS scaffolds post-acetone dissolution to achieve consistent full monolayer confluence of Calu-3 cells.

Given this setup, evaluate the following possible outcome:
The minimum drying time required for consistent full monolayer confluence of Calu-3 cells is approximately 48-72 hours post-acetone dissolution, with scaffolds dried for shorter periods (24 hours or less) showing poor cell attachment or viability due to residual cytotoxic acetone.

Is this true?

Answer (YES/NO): NO